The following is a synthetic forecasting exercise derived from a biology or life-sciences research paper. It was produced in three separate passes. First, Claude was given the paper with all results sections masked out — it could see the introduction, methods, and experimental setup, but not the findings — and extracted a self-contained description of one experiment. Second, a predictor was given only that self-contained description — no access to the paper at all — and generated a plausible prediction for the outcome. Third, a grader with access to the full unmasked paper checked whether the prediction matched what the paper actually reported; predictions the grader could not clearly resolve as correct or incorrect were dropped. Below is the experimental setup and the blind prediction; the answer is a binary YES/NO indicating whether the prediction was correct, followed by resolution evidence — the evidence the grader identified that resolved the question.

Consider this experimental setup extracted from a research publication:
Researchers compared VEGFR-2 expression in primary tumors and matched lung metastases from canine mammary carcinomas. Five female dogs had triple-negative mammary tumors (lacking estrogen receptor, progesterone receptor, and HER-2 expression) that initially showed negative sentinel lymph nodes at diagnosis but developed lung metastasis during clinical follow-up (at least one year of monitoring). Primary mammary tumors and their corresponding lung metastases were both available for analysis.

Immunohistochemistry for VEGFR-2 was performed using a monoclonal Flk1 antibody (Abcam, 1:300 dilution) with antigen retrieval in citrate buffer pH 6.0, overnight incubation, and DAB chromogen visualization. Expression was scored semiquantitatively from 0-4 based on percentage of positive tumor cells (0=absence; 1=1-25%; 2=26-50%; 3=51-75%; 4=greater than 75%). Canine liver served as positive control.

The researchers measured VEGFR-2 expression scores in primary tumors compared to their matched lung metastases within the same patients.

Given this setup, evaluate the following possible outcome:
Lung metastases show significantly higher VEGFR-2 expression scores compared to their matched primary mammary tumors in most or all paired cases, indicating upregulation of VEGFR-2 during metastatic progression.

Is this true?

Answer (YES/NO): NO